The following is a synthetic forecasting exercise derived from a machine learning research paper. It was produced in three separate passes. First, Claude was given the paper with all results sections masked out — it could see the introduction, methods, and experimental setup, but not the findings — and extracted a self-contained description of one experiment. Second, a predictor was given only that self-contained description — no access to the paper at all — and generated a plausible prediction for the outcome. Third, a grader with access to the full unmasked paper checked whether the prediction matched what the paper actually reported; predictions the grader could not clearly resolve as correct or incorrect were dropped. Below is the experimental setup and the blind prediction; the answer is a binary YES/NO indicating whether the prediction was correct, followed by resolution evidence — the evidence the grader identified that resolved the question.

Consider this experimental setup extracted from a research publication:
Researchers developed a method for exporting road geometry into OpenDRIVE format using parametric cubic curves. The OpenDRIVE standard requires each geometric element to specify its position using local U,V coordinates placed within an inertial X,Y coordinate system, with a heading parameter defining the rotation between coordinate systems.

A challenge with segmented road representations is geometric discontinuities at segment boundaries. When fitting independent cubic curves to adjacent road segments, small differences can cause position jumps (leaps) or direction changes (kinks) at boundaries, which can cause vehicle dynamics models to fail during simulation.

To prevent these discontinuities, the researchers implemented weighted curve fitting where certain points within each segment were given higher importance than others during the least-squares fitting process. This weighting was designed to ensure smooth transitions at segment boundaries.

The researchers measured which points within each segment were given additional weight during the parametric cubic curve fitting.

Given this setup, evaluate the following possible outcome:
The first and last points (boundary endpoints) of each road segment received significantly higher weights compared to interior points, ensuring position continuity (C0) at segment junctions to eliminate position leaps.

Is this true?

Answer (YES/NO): YES